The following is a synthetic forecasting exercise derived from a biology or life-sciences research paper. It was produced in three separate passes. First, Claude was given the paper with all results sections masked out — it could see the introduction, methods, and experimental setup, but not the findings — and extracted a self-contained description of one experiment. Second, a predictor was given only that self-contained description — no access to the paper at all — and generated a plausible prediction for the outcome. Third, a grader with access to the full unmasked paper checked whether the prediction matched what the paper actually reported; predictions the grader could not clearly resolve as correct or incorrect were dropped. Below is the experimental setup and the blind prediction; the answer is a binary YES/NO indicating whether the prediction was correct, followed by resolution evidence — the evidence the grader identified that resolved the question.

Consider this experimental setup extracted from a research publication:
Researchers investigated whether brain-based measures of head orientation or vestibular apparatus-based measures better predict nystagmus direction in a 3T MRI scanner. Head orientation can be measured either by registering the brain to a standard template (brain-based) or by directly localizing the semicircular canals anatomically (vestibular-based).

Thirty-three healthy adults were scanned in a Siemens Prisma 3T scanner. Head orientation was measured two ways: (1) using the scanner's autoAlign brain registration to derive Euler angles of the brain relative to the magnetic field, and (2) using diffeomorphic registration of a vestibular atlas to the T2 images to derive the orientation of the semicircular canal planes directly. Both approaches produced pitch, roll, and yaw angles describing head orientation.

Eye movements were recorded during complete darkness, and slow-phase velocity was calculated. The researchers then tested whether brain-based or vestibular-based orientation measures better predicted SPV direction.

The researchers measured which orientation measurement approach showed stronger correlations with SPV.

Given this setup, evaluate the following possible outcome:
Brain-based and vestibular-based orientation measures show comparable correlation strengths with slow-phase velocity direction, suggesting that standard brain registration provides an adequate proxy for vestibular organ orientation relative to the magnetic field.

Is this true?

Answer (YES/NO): YES